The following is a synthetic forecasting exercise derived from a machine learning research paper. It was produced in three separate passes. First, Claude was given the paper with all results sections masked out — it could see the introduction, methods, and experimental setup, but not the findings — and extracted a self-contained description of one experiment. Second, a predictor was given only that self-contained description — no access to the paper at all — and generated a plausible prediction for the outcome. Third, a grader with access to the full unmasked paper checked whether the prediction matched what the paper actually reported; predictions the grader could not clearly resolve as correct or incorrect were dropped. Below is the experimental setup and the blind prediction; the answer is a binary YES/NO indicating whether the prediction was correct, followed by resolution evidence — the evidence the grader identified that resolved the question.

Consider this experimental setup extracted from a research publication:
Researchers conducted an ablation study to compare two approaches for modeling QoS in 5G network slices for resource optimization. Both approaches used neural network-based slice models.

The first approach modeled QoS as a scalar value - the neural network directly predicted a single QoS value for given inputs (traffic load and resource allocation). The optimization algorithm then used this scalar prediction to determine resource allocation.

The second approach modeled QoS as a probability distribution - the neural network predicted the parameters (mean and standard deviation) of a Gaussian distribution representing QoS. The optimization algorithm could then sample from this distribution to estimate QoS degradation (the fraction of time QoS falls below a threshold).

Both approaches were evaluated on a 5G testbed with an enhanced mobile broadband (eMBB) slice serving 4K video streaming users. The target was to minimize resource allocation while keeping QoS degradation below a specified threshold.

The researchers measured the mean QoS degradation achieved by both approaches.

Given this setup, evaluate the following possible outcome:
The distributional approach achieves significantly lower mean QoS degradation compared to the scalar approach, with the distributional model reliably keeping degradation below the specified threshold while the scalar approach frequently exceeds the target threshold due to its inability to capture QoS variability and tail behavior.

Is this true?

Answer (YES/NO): NO